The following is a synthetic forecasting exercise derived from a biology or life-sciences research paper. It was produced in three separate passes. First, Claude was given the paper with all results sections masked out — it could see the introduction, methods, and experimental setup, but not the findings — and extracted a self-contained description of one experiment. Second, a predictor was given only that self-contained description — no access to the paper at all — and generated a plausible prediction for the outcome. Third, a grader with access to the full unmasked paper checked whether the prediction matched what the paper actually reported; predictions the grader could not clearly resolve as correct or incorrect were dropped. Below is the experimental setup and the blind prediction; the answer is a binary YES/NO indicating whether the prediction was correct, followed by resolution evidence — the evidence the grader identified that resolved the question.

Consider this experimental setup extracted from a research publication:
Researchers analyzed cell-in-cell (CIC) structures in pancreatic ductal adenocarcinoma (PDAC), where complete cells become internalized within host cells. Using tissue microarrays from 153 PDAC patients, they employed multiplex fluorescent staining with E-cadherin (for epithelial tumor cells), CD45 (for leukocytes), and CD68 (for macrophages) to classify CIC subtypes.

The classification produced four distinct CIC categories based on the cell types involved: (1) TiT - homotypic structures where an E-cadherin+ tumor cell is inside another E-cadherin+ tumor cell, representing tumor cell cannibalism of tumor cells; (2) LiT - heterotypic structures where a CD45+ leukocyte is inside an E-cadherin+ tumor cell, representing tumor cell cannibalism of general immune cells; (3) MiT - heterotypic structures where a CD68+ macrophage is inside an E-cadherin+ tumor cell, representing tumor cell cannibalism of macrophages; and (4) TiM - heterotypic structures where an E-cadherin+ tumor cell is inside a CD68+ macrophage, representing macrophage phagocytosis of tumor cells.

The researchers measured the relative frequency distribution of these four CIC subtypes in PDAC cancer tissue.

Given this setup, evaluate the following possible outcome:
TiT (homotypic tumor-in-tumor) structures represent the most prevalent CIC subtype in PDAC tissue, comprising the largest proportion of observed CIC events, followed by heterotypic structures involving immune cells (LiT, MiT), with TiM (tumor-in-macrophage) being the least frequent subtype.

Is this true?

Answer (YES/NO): YES